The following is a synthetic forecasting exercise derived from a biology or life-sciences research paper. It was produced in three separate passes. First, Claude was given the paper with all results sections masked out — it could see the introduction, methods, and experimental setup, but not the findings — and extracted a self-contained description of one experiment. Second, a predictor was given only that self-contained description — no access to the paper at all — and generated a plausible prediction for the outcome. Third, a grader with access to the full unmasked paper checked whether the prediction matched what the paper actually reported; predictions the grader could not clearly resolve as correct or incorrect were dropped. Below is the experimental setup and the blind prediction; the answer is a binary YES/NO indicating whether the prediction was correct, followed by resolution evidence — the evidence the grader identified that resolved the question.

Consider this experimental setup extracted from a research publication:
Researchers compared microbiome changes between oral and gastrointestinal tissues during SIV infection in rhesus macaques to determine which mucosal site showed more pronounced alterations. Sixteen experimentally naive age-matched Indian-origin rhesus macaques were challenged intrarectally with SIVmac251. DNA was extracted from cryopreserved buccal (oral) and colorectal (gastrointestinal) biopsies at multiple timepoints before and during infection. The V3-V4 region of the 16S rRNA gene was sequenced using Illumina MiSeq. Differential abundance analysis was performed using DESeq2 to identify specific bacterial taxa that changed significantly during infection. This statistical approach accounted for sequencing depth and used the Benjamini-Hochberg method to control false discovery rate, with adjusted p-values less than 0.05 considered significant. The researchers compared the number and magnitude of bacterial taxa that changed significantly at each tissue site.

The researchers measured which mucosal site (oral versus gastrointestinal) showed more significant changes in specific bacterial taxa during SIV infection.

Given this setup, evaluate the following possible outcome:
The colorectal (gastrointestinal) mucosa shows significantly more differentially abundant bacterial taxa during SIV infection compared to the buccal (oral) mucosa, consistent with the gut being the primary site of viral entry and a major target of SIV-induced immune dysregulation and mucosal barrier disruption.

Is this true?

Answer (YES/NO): NO